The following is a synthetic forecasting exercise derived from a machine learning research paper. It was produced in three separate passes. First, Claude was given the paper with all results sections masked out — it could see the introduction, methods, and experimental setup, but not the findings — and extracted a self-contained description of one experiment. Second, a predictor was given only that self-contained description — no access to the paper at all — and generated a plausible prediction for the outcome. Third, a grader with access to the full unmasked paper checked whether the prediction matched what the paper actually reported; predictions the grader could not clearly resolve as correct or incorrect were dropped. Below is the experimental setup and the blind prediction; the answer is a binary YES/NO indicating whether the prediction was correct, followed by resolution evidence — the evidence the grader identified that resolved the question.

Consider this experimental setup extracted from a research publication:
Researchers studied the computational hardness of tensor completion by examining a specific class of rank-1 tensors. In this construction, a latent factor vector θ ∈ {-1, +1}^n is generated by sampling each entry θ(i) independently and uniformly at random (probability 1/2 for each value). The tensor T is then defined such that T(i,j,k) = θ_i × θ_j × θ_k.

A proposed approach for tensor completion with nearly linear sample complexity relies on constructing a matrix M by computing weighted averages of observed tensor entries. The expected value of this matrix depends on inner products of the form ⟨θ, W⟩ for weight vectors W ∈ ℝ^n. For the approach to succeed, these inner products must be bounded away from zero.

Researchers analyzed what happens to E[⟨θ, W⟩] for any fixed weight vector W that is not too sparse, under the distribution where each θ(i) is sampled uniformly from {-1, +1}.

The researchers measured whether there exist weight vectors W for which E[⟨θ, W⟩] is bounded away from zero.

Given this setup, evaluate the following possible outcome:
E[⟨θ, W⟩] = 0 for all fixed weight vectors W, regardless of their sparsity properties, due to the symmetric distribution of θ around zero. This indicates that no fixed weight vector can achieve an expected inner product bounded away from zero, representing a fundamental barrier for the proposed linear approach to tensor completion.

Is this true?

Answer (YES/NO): YES